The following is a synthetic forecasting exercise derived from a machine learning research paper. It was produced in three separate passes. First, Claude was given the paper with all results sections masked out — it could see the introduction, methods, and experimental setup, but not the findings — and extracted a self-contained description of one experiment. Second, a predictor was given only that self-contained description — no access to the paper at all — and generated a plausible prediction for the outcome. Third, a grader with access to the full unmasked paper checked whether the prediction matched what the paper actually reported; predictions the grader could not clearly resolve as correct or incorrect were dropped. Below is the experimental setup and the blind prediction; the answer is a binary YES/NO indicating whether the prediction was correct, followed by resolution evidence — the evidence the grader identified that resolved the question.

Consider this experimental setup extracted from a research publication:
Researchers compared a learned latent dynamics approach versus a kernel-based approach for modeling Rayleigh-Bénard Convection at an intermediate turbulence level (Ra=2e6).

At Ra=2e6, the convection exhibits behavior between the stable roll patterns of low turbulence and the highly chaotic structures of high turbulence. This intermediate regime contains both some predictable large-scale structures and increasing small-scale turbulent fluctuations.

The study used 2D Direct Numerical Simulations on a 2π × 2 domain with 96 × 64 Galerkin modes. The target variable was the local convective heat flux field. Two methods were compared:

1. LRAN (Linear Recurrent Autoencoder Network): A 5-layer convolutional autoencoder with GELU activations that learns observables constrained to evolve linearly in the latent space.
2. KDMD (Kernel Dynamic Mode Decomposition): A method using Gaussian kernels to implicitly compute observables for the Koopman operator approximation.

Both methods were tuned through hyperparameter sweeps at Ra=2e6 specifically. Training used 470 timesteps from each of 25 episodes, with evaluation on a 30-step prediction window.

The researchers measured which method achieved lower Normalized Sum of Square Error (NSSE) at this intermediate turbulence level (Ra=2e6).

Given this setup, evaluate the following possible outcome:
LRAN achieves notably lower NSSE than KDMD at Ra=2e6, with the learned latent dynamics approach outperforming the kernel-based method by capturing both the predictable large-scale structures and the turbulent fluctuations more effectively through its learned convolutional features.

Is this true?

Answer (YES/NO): NO